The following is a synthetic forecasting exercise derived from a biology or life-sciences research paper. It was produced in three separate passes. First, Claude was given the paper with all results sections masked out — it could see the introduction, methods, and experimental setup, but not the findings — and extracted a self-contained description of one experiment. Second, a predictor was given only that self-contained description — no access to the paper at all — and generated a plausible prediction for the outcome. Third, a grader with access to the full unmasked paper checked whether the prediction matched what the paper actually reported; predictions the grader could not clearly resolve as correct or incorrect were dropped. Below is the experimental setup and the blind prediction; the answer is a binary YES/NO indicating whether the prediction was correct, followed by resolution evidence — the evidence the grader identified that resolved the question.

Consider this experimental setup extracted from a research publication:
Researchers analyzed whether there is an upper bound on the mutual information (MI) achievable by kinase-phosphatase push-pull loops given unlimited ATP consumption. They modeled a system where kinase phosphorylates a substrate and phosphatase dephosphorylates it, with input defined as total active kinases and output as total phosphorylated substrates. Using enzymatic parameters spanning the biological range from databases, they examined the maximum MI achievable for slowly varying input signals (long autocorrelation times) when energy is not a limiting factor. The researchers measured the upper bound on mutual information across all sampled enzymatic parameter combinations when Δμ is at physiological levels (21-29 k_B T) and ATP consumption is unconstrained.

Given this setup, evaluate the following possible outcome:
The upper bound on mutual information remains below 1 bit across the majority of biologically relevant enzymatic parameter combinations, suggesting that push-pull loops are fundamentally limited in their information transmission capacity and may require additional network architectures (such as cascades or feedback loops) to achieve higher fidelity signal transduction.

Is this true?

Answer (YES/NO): YES